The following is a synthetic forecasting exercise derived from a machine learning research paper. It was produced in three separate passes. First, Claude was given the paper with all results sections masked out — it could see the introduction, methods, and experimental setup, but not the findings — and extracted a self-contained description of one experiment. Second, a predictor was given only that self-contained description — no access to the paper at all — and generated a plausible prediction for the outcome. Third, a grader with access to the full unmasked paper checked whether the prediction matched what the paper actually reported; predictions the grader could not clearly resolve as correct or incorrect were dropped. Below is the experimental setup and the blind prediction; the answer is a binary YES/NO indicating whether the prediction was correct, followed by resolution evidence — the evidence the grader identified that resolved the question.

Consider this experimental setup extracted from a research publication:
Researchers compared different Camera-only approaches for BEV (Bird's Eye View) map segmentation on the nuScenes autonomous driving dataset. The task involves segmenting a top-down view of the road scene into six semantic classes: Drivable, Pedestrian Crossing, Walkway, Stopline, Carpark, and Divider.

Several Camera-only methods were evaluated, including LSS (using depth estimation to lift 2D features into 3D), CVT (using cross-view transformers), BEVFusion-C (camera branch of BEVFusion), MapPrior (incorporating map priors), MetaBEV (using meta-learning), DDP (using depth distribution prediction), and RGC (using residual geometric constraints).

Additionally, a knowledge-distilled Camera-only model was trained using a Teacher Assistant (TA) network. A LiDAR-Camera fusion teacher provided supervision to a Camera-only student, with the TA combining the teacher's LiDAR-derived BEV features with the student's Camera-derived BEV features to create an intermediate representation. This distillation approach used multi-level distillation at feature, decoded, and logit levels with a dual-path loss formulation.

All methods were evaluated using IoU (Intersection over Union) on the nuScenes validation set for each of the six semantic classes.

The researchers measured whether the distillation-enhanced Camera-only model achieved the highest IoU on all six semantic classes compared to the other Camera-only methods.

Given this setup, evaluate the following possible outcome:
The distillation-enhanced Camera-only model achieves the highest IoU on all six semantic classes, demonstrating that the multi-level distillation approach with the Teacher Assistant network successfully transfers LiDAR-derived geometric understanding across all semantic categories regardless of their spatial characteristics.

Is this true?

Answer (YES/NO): NO